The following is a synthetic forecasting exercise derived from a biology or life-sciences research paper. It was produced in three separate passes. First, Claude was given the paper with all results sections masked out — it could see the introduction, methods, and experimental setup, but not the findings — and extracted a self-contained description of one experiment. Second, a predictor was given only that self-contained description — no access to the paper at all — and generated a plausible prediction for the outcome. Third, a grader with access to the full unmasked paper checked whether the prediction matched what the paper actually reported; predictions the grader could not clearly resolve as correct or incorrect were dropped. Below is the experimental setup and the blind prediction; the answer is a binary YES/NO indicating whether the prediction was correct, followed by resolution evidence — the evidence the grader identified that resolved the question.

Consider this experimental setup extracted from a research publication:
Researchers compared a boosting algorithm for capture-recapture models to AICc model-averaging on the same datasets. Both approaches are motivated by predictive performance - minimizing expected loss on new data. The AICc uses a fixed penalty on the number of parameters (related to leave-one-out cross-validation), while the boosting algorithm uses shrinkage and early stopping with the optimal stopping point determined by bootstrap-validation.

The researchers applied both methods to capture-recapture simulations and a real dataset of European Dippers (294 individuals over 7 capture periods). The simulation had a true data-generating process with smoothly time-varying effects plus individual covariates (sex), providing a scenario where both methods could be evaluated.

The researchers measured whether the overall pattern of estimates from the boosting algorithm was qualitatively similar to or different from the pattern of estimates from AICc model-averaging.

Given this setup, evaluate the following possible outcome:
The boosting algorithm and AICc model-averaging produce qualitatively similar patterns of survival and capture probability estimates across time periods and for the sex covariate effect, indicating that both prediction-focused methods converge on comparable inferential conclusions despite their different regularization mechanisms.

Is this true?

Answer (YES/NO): YES